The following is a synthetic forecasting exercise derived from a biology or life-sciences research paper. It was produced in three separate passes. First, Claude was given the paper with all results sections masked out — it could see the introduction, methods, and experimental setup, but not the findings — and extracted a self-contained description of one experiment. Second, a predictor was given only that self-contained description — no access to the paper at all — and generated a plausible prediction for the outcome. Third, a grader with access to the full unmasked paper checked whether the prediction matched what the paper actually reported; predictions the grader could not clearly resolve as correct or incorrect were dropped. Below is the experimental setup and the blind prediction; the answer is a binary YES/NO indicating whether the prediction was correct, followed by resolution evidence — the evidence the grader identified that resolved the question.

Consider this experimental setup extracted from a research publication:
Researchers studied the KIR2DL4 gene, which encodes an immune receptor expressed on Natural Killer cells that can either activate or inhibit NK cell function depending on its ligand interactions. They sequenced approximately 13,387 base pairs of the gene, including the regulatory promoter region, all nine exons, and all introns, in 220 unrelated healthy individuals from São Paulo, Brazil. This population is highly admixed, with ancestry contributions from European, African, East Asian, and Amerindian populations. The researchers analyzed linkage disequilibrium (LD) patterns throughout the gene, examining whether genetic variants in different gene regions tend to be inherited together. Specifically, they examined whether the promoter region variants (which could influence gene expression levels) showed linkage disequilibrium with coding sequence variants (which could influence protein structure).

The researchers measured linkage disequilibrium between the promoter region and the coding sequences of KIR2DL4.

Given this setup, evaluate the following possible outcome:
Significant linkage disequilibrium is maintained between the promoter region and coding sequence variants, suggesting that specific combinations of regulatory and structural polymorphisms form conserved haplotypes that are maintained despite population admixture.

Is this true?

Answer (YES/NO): YES